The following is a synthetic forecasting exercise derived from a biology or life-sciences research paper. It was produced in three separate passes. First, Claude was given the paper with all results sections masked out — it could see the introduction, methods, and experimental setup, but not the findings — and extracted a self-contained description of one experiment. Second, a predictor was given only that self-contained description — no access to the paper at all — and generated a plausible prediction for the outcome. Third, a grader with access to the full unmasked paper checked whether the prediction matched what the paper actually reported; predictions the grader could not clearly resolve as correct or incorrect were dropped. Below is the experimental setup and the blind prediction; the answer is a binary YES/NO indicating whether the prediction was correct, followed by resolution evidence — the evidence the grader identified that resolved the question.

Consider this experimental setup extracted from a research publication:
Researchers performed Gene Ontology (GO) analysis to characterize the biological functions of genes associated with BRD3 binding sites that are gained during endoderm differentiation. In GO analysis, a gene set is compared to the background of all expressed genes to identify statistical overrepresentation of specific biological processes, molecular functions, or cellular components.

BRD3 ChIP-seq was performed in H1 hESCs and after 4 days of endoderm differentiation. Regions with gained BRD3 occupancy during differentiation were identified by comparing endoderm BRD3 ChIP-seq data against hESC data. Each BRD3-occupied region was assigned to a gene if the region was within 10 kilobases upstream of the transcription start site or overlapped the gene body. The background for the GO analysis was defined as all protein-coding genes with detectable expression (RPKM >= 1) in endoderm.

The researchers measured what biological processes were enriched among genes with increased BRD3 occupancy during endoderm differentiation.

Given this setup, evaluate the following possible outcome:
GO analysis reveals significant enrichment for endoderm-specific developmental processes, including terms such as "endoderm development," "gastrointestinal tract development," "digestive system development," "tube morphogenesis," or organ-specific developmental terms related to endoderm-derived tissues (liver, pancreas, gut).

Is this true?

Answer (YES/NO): NO